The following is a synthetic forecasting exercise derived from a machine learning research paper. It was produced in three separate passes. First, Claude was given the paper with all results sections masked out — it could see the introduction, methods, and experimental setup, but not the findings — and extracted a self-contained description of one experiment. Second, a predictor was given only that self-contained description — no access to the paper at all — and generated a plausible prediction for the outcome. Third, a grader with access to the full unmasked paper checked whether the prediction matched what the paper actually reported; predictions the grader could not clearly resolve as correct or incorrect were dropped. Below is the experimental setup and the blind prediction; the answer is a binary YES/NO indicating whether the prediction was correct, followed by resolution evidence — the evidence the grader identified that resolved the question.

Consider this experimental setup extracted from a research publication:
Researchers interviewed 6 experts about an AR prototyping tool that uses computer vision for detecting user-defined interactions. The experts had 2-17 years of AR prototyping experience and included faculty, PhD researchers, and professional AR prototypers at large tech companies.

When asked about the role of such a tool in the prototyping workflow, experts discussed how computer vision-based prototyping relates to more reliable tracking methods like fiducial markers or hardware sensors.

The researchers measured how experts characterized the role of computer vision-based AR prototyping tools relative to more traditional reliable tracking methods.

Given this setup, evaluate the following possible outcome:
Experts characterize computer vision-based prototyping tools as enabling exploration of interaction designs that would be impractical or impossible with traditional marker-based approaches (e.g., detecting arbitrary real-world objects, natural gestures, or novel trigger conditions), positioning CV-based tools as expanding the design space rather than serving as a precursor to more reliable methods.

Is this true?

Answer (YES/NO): NO